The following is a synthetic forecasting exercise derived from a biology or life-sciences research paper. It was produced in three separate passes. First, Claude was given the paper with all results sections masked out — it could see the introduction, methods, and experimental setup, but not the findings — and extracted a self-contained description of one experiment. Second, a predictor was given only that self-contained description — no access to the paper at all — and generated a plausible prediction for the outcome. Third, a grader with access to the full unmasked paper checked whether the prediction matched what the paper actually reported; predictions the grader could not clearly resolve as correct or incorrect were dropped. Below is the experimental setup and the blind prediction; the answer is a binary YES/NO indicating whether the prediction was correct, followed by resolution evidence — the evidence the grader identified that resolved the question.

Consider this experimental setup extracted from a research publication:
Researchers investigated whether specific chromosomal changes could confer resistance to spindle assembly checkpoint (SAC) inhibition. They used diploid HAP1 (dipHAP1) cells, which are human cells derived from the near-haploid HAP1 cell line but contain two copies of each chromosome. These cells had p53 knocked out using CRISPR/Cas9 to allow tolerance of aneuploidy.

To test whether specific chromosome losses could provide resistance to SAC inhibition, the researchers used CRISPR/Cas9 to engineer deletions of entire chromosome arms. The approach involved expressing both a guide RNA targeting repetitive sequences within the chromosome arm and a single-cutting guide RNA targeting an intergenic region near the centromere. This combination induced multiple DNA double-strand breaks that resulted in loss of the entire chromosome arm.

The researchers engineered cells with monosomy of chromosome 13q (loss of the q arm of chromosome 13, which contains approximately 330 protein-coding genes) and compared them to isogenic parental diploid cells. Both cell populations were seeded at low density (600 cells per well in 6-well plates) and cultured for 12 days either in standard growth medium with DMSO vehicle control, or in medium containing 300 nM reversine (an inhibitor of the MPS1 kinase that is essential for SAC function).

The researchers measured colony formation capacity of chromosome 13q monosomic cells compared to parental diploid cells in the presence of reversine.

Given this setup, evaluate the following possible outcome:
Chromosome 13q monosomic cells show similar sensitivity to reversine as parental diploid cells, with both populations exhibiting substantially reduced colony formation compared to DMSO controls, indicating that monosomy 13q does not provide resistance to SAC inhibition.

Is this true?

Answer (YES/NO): NO